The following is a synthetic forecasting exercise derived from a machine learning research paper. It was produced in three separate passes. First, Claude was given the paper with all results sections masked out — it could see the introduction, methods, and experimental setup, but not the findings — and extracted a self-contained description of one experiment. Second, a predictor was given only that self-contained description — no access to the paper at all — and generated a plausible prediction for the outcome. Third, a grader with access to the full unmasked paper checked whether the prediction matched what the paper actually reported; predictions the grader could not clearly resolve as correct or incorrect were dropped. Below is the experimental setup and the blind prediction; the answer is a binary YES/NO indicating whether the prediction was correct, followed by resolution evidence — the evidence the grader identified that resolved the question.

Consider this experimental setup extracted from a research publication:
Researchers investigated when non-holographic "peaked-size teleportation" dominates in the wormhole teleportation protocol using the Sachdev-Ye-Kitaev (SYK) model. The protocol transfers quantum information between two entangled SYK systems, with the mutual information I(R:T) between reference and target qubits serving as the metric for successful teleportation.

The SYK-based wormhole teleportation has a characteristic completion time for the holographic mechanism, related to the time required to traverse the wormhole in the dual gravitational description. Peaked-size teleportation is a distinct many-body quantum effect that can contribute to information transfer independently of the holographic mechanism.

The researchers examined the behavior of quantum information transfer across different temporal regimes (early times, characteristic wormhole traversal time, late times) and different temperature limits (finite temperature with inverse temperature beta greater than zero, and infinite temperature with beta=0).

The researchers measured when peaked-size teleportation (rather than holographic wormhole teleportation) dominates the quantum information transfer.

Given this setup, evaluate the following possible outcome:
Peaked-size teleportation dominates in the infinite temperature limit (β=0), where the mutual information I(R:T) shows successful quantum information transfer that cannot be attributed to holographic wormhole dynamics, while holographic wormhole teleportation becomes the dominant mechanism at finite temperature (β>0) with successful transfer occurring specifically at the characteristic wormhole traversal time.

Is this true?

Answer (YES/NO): NO